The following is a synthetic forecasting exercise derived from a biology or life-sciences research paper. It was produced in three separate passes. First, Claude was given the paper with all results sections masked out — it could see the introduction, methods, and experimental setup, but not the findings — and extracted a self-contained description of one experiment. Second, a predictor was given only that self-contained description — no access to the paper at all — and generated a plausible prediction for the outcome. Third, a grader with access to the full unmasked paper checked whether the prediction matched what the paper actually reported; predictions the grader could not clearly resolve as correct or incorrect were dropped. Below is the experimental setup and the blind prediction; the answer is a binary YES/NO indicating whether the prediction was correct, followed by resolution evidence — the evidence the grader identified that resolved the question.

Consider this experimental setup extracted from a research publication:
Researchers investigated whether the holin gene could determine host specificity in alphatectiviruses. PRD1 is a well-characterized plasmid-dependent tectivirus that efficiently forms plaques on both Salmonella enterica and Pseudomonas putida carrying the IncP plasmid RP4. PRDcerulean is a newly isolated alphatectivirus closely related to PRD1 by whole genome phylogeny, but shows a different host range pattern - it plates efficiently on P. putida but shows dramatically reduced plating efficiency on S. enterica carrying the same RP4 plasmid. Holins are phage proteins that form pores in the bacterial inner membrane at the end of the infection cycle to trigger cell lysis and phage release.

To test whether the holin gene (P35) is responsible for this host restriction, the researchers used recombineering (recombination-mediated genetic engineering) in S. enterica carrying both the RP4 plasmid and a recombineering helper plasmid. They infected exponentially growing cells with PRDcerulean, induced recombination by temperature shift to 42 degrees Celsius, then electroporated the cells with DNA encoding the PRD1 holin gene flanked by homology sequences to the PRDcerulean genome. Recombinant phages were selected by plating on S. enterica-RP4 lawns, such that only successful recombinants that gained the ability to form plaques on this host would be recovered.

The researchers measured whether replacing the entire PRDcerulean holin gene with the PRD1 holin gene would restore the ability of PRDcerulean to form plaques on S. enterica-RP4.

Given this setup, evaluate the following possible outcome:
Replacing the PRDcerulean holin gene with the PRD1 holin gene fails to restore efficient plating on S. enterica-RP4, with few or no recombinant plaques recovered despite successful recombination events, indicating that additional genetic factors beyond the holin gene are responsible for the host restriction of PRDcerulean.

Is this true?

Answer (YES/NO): NO